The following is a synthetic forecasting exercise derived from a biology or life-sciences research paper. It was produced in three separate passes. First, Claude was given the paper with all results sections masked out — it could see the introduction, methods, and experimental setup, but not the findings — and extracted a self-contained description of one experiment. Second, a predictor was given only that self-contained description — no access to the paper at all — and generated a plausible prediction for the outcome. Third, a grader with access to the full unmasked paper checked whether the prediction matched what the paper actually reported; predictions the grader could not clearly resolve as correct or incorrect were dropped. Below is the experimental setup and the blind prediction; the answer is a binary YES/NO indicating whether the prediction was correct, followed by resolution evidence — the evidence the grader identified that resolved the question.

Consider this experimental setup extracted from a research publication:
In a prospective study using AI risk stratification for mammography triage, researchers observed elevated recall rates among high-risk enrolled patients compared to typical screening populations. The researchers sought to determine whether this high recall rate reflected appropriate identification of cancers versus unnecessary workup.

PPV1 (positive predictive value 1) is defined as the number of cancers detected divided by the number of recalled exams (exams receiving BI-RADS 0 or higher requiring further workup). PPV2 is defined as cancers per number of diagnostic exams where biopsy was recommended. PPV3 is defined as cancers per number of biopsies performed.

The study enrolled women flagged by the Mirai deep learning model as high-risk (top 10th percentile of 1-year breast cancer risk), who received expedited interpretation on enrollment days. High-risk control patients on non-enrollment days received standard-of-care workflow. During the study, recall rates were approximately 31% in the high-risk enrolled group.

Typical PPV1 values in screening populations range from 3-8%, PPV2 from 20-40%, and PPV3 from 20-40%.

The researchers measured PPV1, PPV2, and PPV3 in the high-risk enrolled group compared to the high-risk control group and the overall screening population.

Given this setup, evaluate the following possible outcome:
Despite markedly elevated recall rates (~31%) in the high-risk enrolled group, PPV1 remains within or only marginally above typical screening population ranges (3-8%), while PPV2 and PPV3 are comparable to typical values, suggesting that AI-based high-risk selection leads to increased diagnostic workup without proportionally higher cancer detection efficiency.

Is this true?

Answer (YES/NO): NO